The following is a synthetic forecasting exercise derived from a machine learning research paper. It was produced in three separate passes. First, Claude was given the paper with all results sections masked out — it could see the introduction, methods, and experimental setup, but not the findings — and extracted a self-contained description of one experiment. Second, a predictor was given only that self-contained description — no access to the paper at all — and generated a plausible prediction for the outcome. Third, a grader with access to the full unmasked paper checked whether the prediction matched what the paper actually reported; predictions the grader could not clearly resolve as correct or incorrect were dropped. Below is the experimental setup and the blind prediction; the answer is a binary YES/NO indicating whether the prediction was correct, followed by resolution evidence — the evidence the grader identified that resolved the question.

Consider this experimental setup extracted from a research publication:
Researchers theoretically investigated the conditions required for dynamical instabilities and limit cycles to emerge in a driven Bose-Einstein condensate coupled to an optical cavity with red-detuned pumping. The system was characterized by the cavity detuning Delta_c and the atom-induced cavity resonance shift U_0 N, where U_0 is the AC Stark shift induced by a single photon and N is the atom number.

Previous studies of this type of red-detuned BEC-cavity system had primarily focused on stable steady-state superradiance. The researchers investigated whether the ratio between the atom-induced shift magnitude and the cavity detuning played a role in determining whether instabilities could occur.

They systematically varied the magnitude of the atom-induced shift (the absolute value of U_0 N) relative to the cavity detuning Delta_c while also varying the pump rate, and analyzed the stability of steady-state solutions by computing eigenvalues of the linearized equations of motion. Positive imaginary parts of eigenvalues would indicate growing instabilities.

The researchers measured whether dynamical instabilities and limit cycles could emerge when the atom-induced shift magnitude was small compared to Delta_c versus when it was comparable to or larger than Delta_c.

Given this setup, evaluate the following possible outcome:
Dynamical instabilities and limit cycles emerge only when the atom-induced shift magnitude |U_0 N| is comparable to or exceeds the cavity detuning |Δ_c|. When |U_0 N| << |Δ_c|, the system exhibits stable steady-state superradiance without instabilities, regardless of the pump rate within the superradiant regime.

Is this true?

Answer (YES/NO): YES